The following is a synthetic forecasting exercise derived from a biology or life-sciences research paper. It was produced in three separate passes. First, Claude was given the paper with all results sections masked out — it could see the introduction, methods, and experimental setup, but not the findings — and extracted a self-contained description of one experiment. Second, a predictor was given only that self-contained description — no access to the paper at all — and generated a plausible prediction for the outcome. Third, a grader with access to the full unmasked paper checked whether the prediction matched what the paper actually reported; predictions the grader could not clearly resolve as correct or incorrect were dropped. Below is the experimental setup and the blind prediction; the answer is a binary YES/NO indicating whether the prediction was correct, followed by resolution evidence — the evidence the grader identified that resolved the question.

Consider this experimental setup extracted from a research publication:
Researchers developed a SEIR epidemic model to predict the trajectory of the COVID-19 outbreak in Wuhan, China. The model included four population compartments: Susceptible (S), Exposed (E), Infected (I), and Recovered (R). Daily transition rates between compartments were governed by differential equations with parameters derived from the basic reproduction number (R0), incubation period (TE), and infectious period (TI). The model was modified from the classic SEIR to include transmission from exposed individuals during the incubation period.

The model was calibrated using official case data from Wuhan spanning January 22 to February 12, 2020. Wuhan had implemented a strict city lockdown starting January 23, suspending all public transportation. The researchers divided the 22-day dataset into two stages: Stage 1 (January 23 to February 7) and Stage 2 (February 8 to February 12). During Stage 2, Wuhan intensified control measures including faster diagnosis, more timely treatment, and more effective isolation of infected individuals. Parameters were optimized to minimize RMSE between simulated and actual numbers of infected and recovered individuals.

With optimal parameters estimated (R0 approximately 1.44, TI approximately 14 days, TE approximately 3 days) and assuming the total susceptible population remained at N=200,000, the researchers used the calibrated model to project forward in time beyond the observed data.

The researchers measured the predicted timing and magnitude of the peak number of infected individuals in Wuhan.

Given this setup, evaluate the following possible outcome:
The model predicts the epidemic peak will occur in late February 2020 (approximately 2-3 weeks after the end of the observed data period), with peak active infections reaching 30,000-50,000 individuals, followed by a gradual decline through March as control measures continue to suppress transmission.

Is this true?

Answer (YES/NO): NO